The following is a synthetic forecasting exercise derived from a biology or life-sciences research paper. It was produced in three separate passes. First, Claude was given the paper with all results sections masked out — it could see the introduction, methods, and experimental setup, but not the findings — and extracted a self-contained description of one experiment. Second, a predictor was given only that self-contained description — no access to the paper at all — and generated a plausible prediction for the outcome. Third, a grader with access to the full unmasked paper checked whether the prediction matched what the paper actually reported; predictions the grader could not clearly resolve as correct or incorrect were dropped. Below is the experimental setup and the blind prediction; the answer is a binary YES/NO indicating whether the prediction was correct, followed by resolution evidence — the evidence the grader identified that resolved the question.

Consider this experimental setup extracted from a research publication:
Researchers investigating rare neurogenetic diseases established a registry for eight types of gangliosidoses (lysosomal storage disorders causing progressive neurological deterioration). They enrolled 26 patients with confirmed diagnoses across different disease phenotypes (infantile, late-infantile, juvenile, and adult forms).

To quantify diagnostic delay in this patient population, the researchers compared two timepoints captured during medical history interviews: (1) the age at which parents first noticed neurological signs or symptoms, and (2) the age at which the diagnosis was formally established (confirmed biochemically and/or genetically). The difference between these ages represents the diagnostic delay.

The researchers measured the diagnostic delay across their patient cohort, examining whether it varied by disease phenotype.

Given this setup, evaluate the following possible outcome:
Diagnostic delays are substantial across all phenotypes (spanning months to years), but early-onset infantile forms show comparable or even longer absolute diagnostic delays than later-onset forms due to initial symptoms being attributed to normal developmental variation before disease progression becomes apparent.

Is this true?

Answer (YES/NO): NO